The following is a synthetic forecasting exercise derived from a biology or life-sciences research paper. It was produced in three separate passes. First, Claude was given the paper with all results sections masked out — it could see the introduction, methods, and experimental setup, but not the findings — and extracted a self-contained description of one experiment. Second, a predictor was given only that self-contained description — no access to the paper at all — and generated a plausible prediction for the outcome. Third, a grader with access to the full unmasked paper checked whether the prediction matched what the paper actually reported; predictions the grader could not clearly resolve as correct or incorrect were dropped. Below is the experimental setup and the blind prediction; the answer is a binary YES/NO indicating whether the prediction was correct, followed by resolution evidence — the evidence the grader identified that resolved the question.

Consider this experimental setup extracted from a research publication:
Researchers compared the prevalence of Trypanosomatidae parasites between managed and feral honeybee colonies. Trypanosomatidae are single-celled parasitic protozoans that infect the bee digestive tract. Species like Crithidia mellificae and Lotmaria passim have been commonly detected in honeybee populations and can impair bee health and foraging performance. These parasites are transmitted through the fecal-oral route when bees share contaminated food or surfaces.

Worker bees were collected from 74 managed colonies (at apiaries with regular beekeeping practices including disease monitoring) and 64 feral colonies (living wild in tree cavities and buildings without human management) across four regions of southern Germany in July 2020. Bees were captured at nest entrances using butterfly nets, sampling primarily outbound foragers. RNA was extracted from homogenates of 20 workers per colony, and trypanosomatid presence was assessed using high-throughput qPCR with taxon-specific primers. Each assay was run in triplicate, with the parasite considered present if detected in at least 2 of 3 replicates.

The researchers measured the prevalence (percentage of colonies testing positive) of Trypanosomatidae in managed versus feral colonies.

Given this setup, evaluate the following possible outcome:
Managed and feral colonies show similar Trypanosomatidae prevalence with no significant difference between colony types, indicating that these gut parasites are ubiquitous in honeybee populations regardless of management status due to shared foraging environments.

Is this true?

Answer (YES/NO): NO